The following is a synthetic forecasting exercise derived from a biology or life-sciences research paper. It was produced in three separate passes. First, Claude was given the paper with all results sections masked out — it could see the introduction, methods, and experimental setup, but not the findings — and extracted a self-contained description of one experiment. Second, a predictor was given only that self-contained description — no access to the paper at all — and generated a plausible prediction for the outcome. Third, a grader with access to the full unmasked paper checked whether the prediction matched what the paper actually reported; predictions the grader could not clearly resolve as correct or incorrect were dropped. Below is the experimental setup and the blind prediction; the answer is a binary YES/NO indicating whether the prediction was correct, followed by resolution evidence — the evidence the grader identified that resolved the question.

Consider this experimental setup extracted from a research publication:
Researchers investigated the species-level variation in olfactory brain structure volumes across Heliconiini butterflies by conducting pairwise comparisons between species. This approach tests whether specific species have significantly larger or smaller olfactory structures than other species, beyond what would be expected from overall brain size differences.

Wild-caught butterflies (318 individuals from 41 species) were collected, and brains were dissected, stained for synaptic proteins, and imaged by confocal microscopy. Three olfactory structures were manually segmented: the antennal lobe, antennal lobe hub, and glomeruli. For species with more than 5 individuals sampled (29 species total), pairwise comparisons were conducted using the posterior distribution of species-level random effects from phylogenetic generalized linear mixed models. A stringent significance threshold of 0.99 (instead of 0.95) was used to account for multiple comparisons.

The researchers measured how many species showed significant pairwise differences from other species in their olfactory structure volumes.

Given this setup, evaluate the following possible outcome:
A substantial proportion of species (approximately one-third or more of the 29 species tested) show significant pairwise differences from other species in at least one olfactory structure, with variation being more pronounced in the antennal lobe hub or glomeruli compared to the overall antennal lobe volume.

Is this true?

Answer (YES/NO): NO